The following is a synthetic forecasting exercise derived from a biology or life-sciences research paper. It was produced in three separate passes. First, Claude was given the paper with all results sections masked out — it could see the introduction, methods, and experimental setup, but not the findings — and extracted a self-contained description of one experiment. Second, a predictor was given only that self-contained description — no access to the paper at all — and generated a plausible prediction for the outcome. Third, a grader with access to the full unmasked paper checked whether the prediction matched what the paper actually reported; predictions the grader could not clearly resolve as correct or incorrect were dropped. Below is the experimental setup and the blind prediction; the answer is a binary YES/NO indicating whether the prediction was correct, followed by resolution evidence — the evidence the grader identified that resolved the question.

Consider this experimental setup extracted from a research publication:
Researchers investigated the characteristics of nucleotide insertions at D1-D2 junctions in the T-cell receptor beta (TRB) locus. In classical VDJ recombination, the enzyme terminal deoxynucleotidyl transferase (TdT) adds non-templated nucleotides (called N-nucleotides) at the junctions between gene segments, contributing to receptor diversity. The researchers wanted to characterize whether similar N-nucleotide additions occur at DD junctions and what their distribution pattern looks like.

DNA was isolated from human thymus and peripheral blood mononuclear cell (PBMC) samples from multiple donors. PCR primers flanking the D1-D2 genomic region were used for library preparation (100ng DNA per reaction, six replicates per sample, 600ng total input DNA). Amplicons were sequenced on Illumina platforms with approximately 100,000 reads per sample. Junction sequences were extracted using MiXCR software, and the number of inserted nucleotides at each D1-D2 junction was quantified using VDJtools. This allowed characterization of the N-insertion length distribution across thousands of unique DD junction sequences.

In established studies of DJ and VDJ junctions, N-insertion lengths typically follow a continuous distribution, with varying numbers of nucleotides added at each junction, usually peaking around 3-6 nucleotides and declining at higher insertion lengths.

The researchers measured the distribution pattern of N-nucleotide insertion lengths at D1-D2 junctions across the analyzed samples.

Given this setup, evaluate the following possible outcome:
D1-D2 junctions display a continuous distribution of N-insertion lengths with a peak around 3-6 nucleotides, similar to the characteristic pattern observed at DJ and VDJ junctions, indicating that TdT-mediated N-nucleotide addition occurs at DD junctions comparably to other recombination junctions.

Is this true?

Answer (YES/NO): NO